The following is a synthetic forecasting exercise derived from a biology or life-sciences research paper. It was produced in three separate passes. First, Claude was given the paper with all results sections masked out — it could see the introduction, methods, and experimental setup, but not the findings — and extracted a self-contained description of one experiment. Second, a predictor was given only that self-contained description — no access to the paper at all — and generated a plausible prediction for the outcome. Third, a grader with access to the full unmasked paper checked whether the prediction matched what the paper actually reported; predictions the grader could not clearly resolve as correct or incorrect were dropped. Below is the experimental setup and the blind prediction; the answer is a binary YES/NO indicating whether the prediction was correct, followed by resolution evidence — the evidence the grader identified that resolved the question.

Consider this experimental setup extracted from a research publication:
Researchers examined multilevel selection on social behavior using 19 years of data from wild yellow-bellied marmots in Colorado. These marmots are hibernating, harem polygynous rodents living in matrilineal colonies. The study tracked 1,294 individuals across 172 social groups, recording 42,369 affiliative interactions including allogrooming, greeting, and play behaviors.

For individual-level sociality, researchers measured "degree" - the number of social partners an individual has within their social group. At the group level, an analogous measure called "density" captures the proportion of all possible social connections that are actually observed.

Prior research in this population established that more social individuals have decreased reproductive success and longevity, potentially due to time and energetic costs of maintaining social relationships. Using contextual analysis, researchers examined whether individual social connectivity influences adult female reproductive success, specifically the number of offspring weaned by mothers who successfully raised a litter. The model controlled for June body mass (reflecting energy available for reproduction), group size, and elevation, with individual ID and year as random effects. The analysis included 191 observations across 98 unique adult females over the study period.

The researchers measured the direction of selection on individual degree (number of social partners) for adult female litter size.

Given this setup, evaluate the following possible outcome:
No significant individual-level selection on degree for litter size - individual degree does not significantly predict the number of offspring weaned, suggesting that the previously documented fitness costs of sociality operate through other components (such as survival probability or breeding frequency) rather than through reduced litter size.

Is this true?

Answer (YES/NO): NO